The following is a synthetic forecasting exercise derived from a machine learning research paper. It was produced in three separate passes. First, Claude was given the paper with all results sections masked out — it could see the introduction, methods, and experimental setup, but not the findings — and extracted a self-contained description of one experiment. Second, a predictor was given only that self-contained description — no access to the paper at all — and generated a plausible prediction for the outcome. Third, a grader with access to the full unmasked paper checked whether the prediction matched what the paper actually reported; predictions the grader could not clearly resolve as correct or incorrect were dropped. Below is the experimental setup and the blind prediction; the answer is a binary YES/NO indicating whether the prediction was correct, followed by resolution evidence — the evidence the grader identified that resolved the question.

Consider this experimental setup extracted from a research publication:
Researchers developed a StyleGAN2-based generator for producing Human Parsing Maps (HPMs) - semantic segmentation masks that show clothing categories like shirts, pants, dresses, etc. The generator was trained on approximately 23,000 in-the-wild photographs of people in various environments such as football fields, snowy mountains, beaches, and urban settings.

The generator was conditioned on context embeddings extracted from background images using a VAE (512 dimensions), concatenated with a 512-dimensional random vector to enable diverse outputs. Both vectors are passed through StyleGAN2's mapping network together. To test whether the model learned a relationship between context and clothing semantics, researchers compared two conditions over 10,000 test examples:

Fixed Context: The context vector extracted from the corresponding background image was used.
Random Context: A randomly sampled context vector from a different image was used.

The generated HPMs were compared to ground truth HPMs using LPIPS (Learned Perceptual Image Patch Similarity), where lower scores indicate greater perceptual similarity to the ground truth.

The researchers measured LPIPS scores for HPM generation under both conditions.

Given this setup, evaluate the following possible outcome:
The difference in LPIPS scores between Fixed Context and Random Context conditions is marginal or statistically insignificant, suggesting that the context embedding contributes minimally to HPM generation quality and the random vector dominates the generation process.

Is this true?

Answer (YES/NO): NO